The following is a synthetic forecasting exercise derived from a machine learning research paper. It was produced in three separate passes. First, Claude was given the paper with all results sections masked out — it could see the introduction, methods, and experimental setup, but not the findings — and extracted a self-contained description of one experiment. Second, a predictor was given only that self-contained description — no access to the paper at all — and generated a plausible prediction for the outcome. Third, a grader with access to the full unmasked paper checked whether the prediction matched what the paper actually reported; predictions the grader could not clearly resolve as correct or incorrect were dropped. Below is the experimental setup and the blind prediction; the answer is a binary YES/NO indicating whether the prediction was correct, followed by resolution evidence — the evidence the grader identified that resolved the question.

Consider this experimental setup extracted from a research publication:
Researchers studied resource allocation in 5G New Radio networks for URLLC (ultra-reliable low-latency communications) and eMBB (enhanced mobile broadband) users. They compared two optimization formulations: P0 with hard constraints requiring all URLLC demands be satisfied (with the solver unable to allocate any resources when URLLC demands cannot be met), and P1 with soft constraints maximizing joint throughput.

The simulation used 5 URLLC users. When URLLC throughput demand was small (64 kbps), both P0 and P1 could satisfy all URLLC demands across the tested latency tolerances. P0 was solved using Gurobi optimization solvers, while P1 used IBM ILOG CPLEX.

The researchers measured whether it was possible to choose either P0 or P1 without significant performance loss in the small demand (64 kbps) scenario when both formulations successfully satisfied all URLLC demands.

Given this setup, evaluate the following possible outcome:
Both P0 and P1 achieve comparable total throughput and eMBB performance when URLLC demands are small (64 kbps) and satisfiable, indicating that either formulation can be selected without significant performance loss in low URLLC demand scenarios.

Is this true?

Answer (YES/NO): YES